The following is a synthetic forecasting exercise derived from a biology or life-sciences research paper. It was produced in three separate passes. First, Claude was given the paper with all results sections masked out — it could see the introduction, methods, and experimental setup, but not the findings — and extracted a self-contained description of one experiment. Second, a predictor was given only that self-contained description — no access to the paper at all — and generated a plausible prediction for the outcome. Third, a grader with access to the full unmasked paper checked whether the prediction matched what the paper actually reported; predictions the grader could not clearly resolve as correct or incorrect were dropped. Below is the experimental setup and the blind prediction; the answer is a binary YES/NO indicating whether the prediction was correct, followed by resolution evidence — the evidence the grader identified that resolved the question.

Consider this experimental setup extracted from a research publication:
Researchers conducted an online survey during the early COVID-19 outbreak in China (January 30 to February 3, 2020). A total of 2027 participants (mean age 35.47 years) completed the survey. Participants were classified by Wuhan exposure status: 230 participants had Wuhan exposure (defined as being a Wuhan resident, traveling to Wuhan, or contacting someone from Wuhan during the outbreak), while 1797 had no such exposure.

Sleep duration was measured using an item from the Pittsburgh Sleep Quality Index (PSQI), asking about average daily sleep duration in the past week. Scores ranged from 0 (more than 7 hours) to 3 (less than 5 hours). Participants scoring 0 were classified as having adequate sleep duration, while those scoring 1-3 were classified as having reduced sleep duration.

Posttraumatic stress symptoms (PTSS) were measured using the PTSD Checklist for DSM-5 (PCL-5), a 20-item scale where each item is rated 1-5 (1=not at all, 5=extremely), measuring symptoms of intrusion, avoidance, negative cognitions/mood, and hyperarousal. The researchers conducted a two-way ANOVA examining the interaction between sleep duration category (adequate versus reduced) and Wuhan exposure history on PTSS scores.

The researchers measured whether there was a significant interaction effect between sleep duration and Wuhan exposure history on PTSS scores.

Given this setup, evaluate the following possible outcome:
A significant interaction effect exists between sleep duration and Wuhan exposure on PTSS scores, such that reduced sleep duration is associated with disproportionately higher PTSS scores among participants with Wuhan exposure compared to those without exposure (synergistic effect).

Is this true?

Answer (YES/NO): YES